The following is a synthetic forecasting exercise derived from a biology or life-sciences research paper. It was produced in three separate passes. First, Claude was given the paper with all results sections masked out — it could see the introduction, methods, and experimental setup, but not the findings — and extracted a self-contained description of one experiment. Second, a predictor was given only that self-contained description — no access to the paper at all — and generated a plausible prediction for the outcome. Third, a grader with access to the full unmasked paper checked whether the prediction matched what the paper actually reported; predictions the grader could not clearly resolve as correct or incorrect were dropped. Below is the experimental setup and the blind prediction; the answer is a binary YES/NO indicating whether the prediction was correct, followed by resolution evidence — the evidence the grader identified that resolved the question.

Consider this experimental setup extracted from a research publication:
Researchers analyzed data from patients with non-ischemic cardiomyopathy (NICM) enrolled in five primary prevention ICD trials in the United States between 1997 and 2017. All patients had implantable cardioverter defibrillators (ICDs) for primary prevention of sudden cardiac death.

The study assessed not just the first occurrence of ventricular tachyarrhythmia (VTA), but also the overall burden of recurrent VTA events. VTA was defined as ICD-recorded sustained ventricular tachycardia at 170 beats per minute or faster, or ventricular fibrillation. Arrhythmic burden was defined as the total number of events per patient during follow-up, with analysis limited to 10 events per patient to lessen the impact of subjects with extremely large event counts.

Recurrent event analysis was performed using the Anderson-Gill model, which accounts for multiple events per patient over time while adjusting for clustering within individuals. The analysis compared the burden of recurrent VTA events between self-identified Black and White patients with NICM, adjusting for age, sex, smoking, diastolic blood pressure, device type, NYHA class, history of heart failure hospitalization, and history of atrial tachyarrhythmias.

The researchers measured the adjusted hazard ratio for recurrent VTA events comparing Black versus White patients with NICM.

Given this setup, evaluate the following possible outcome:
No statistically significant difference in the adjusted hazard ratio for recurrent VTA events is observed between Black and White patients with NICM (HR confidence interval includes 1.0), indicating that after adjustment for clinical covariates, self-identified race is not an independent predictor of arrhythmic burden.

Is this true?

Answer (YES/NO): NO